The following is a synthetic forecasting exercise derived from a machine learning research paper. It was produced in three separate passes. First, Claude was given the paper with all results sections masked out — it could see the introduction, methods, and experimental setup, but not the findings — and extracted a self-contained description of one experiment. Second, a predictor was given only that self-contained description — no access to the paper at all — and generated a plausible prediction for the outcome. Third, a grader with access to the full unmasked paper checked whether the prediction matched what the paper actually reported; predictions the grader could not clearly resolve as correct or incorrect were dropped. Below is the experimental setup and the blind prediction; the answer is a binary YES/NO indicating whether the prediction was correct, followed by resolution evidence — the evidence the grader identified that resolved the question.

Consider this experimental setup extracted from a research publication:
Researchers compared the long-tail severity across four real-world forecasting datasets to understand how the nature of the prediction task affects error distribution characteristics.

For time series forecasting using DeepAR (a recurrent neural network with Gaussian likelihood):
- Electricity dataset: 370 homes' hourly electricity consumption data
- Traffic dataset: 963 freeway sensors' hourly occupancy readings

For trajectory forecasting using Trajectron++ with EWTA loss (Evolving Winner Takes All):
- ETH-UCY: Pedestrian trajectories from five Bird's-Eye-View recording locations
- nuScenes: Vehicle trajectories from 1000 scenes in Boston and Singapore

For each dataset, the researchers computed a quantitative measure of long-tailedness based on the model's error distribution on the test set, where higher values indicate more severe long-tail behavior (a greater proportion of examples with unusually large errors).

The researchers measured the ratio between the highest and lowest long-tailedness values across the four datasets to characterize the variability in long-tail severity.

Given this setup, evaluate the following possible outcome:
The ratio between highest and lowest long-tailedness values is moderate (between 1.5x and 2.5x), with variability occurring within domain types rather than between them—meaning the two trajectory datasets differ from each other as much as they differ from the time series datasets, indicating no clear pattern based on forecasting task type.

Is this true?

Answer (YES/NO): NO